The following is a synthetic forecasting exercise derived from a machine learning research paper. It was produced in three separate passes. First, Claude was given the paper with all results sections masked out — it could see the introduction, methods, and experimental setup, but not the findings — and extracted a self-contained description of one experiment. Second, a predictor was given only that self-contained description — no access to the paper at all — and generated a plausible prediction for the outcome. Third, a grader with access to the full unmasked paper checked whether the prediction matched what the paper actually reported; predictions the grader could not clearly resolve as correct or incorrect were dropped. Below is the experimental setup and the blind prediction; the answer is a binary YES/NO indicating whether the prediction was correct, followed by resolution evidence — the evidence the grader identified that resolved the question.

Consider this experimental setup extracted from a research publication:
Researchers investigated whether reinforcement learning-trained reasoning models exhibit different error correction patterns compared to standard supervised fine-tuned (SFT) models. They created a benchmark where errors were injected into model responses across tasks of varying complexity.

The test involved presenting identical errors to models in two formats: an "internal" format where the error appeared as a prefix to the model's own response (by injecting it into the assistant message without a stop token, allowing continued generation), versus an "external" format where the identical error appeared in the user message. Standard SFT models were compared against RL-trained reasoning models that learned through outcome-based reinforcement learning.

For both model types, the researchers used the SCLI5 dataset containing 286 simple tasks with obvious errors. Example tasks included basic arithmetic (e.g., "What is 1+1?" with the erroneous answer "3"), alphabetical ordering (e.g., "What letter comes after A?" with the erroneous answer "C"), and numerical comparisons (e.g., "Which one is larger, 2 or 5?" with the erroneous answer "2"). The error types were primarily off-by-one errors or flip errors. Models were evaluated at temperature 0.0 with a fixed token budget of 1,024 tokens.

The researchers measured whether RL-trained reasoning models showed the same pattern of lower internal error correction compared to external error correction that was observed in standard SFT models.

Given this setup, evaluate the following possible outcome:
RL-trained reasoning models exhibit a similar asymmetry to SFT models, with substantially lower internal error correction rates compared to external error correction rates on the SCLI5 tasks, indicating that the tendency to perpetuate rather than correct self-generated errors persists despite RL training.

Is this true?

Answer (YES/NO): NO